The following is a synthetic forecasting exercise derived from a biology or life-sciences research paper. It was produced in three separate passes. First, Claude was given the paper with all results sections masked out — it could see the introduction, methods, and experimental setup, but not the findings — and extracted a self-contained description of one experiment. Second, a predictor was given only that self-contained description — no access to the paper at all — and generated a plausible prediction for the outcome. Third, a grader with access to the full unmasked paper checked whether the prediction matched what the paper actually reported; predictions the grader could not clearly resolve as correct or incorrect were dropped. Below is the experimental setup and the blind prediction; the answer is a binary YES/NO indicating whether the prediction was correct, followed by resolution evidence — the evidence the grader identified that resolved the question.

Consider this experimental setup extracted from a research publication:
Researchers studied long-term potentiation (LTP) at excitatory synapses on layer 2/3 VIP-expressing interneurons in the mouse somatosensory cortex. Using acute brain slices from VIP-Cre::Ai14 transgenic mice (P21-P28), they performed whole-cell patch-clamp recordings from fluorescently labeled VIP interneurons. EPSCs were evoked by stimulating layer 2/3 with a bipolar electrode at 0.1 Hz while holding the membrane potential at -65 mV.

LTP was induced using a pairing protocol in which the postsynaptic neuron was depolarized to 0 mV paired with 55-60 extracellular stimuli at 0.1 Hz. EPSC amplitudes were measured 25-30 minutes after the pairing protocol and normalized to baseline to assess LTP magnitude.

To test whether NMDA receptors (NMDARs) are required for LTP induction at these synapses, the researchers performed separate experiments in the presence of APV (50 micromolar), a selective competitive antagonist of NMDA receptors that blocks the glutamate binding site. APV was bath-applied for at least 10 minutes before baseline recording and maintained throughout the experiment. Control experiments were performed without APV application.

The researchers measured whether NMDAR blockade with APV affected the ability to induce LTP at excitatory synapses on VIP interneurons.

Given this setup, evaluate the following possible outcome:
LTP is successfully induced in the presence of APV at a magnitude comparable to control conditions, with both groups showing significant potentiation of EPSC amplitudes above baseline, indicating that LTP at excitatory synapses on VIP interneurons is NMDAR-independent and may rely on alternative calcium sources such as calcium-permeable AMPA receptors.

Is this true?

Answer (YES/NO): NO